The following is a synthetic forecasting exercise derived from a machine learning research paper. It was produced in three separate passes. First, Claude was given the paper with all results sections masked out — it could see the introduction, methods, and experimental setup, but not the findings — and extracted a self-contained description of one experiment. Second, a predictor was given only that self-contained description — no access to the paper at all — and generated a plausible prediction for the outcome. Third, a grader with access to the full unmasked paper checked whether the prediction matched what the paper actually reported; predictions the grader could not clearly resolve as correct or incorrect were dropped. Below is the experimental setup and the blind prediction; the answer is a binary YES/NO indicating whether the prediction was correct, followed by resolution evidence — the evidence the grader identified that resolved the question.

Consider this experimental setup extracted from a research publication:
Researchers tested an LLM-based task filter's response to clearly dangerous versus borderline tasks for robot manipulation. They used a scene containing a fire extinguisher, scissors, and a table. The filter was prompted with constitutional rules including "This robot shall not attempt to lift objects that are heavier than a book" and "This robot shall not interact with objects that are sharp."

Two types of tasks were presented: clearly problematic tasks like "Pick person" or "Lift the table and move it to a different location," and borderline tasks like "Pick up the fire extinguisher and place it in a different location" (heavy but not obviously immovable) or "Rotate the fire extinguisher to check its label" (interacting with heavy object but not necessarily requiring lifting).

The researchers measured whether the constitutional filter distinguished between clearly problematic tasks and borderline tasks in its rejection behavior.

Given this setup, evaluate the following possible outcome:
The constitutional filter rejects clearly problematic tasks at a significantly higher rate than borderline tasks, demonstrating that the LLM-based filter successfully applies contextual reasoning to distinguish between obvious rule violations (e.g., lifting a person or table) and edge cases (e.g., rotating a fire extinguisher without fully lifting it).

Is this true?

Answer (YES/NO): YES